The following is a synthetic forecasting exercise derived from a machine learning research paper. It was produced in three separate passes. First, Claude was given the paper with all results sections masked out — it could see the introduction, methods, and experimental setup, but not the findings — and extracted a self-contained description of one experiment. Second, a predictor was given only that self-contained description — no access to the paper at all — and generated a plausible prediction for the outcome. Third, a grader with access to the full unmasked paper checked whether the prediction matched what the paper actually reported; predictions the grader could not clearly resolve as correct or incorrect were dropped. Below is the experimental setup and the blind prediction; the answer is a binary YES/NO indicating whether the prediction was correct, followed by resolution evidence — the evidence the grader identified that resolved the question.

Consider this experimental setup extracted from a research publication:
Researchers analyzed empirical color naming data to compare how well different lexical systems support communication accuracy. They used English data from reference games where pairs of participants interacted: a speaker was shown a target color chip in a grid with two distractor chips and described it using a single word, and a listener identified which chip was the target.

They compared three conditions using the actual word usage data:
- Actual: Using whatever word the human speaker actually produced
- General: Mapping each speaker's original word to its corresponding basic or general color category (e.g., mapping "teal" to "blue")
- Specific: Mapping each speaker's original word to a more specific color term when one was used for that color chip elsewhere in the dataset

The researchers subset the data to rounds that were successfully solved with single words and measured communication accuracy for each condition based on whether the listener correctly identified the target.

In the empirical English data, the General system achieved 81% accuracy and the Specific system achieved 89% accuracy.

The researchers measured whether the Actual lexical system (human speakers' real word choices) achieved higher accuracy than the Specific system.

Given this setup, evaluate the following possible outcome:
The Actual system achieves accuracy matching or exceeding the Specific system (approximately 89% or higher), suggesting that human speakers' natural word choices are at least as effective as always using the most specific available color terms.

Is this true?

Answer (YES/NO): YES